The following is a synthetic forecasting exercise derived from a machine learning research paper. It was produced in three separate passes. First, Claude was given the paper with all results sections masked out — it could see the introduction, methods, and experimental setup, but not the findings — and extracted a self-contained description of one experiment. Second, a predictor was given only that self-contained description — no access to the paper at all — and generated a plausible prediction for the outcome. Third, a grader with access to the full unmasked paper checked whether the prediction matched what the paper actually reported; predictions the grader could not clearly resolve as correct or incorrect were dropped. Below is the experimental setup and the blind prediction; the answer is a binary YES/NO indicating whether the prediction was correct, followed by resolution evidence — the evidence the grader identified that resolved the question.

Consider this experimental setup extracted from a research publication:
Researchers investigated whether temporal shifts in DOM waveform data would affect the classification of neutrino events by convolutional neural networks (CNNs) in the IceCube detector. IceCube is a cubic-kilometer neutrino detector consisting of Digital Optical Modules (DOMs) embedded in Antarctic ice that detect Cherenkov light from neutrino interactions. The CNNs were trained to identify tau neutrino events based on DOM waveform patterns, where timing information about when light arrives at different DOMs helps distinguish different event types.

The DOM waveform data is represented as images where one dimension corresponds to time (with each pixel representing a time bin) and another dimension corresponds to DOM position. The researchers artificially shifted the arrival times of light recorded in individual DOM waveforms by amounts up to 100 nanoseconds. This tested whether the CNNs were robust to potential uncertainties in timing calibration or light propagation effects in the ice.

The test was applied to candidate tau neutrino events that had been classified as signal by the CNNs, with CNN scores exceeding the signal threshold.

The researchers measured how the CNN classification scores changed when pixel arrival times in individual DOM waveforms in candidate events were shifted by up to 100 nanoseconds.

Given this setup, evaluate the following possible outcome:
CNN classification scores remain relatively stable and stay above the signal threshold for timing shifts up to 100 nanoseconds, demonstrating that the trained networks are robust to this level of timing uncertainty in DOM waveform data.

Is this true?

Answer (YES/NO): YES